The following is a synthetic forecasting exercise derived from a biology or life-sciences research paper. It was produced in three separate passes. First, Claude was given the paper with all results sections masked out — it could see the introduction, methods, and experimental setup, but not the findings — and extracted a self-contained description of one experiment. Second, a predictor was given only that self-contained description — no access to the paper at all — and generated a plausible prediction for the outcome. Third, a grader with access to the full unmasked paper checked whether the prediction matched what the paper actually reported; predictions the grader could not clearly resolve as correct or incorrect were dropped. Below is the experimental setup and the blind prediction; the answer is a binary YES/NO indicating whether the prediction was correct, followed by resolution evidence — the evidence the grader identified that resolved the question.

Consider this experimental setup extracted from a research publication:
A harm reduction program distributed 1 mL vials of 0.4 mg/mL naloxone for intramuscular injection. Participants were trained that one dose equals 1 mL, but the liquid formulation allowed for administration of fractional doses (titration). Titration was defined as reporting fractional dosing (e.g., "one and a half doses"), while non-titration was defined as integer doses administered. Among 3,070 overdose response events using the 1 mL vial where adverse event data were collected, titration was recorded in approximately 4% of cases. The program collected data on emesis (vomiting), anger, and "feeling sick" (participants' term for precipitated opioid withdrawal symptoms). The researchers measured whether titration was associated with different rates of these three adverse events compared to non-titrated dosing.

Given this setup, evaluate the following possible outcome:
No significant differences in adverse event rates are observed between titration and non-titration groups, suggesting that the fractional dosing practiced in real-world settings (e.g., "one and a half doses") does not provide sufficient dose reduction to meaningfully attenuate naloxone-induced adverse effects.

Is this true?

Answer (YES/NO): NO